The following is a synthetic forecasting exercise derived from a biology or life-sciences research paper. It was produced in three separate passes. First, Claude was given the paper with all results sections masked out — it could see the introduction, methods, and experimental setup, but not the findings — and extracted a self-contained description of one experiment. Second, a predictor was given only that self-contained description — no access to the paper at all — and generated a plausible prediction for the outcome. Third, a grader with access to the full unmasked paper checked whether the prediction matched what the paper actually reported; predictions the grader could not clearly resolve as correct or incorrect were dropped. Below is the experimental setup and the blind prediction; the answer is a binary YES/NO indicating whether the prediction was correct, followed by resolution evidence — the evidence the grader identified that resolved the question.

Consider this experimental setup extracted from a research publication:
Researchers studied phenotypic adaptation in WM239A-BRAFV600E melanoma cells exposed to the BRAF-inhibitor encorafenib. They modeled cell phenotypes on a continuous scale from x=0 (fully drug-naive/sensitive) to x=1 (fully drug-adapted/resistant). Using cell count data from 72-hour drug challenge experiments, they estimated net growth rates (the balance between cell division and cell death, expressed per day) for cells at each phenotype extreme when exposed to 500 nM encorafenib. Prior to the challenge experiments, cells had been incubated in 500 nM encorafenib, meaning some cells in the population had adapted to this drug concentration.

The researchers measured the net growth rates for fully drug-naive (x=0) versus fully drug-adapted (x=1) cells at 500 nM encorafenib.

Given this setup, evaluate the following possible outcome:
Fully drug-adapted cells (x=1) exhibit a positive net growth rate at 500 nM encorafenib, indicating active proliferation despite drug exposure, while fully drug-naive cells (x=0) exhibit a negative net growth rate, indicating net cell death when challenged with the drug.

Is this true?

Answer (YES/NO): YES